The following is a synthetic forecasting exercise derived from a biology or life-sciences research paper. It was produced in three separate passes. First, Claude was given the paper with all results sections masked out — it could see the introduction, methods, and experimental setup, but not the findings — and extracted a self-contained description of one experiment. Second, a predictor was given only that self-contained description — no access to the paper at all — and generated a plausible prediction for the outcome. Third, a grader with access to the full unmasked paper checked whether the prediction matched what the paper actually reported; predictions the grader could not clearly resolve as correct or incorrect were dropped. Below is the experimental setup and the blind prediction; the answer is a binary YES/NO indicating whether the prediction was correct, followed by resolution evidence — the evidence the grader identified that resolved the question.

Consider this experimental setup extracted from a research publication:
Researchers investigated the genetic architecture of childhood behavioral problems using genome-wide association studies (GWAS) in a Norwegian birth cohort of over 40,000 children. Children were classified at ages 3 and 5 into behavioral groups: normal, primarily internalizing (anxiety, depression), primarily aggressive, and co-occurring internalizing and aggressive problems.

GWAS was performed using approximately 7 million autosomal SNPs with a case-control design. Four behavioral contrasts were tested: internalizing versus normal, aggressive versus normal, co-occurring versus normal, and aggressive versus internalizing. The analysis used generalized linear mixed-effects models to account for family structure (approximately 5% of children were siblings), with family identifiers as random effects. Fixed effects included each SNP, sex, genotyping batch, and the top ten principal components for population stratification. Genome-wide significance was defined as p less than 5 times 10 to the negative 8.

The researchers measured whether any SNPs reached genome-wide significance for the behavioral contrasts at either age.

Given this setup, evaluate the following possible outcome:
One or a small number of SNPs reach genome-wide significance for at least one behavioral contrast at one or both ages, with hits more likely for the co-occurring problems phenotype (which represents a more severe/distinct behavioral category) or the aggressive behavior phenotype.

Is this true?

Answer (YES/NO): YES